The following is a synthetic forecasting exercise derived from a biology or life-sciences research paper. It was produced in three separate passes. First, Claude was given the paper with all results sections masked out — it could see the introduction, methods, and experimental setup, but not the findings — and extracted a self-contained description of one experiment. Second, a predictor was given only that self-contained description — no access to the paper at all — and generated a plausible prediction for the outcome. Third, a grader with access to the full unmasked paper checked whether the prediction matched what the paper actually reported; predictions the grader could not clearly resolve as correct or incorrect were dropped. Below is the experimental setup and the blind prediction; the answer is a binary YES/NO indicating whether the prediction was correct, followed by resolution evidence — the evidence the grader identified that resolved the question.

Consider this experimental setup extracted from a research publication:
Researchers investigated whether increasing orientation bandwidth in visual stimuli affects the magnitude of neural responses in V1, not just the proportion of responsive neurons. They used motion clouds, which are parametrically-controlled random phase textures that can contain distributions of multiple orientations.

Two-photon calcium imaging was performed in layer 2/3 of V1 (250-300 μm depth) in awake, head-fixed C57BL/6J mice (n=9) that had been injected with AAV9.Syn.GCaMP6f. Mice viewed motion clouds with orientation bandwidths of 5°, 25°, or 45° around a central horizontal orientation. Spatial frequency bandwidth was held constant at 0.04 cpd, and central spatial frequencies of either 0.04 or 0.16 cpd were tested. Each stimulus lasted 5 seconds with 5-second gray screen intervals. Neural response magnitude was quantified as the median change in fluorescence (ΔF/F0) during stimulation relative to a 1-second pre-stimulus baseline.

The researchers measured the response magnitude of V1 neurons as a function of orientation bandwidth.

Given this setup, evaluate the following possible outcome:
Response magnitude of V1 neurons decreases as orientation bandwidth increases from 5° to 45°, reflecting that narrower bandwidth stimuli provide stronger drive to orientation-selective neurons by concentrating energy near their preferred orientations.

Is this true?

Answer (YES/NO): NO